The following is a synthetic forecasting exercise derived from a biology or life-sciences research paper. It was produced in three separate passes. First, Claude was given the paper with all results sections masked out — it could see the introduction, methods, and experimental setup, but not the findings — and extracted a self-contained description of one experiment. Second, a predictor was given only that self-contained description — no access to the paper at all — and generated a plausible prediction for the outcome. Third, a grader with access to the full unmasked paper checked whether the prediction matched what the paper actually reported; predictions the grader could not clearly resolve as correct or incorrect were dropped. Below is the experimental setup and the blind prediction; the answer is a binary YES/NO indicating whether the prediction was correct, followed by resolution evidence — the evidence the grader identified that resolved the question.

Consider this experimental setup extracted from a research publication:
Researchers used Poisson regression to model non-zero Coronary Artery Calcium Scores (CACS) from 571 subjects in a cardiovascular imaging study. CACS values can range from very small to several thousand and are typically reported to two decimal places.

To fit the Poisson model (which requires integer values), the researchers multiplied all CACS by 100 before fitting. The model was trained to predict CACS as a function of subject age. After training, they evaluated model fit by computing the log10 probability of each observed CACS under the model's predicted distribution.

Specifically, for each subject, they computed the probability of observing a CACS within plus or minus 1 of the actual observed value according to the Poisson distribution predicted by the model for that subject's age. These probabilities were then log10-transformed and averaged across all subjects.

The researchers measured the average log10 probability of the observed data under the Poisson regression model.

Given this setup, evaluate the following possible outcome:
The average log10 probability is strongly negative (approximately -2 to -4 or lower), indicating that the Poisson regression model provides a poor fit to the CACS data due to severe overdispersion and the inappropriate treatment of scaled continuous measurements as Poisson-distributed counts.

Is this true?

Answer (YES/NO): NO